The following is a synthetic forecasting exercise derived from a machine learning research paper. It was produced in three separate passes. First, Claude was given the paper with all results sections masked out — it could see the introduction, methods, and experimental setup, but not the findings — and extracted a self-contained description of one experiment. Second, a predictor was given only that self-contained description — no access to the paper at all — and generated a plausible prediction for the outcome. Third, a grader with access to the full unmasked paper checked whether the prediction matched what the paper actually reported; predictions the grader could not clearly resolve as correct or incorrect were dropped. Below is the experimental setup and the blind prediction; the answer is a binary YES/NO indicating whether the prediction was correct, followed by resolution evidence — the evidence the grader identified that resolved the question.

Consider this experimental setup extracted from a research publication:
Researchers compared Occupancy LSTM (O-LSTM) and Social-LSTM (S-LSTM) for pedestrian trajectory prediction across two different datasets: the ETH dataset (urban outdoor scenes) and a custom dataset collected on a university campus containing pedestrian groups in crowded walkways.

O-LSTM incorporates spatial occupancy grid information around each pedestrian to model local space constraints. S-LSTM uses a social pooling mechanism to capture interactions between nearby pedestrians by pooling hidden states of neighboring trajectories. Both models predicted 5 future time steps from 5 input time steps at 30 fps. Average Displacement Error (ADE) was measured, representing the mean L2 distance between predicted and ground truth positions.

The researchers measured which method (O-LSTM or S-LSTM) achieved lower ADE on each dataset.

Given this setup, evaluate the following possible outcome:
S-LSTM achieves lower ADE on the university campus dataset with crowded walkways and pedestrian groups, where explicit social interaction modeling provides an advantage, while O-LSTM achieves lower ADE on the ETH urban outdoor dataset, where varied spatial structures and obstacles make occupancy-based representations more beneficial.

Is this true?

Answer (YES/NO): NO